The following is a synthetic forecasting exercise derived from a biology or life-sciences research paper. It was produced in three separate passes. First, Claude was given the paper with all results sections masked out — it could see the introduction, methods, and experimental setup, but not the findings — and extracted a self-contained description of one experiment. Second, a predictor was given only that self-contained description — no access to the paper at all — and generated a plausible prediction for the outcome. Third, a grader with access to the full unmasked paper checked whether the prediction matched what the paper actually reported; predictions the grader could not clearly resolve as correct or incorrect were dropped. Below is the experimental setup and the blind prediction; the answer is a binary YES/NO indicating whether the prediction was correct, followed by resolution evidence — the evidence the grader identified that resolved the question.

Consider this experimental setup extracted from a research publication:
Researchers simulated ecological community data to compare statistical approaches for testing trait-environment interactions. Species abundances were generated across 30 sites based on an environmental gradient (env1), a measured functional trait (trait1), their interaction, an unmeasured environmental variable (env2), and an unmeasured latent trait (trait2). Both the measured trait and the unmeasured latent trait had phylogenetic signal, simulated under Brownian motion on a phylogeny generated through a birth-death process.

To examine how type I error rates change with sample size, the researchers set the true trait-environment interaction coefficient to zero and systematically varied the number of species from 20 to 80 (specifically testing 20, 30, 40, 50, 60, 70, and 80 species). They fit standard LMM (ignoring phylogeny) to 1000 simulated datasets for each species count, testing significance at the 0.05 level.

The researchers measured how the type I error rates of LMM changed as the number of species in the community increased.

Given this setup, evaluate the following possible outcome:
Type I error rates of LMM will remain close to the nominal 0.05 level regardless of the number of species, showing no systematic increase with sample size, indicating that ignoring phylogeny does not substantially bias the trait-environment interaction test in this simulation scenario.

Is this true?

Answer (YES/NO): NO